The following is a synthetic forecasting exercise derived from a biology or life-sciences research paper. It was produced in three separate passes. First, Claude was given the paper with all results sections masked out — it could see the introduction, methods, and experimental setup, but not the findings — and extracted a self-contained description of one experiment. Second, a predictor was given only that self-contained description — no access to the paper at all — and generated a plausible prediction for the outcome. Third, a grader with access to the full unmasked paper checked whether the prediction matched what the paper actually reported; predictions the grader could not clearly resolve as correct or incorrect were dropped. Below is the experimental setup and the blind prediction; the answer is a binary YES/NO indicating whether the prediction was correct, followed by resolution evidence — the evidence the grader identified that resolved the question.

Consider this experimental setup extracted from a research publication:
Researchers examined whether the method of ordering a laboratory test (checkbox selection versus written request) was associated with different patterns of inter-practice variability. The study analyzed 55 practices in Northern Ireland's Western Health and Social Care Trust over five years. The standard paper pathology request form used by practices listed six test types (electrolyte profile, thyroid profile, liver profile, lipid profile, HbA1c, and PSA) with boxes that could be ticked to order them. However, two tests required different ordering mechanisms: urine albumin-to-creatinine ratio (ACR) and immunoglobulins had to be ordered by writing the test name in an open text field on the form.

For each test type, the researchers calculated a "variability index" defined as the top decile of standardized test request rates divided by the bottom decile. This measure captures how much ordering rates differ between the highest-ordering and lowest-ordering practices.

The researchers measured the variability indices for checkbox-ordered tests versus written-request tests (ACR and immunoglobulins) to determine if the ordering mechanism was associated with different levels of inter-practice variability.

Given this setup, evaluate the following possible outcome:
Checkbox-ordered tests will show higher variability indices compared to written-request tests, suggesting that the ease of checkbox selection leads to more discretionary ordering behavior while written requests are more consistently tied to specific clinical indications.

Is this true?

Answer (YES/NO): NO